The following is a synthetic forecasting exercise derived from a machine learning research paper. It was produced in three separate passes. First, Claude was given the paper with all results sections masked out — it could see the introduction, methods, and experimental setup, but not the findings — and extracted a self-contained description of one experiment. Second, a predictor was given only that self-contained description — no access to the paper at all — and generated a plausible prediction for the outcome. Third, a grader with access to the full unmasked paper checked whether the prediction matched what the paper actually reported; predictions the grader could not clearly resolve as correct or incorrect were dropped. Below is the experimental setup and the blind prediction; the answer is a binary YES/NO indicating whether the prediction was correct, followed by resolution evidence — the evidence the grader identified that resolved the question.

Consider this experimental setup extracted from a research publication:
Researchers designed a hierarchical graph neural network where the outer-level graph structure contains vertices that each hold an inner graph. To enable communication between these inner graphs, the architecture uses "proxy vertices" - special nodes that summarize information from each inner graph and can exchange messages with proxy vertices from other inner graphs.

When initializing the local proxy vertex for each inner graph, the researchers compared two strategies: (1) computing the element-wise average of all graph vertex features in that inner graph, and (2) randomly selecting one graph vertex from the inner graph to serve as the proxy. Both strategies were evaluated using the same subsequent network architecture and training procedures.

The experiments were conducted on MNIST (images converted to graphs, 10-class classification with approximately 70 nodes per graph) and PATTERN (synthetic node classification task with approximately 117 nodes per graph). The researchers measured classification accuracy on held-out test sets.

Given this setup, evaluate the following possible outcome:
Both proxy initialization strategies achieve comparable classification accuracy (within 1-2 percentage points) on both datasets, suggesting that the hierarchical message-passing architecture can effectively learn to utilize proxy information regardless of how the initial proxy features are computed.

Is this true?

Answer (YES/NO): YES